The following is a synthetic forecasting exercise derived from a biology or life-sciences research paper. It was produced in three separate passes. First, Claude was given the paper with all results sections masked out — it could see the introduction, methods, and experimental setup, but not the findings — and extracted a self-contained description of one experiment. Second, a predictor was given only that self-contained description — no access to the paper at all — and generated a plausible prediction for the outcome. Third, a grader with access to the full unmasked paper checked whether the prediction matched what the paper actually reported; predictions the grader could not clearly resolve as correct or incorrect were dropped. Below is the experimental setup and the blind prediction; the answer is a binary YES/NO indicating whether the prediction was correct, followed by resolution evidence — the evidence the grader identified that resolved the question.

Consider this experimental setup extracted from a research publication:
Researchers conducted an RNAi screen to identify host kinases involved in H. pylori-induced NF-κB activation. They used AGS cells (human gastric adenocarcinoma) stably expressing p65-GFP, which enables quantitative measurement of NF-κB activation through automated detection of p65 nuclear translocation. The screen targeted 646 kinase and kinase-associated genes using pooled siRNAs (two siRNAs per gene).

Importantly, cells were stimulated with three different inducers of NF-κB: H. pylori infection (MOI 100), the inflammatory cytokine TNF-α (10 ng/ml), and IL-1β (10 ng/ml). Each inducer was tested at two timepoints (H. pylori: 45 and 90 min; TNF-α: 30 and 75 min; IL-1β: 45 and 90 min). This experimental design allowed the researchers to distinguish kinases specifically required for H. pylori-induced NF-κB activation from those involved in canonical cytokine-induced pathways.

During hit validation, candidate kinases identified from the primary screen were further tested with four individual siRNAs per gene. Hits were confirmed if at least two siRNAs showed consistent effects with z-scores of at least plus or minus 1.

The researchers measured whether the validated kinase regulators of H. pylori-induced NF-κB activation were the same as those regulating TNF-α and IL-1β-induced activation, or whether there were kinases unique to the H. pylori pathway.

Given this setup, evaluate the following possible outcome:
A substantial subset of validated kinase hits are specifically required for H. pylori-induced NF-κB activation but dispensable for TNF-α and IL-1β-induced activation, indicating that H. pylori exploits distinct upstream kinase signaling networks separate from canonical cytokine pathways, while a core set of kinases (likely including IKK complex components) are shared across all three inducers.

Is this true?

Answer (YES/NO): YES